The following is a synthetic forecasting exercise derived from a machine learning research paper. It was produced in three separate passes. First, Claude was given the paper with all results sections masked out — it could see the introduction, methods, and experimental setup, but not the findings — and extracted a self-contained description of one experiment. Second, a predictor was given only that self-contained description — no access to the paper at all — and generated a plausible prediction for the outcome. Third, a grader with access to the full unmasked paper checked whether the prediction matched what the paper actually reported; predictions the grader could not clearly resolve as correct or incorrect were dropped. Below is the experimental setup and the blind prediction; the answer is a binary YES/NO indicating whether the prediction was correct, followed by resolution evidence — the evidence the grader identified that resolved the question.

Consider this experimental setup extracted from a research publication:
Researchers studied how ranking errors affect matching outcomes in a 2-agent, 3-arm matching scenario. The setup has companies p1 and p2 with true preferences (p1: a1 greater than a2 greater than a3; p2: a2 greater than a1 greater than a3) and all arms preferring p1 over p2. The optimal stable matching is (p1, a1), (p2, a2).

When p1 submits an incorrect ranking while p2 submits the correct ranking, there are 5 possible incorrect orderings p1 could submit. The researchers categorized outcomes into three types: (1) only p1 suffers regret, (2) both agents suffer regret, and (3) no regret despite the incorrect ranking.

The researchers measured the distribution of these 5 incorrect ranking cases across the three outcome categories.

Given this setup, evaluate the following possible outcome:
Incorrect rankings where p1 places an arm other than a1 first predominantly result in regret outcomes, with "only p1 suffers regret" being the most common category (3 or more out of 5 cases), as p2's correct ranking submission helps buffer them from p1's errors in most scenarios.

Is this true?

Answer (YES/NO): NO